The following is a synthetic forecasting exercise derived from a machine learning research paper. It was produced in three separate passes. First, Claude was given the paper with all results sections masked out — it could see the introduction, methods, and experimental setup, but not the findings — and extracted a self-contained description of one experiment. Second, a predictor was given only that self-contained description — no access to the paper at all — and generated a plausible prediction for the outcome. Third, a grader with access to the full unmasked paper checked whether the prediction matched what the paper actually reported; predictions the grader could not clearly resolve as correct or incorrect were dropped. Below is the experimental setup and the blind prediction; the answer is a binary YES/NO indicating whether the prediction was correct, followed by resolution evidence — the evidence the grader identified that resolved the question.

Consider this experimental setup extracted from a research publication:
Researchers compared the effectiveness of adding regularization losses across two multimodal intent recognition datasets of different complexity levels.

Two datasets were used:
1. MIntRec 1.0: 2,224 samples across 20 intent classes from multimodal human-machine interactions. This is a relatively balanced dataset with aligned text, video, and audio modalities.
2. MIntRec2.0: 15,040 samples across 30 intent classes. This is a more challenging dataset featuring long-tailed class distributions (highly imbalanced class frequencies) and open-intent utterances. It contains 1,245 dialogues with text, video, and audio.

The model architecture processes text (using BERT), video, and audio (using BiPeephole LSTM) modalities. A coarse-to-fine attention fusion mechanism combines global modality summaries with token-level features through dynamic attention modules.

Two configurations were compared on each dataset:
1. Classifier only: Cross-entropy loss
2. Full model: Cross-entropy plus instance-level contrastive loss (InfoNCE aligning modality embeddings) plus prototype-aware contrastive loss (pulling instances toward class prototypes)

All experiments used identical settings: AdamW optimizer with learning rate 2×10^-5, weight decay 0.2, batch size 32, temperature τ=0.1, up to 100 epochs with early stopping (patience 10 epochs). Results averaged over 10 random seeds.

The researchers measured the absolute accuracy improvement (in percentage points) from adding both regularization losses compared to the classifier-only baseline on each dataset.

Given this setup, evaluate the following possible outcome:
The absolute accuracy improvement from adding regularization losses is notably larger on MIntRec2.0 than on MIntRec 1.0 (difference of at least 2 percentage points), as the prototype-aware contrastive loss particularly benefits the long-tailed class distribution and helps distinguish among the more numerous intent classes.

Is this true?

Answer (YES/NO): NO